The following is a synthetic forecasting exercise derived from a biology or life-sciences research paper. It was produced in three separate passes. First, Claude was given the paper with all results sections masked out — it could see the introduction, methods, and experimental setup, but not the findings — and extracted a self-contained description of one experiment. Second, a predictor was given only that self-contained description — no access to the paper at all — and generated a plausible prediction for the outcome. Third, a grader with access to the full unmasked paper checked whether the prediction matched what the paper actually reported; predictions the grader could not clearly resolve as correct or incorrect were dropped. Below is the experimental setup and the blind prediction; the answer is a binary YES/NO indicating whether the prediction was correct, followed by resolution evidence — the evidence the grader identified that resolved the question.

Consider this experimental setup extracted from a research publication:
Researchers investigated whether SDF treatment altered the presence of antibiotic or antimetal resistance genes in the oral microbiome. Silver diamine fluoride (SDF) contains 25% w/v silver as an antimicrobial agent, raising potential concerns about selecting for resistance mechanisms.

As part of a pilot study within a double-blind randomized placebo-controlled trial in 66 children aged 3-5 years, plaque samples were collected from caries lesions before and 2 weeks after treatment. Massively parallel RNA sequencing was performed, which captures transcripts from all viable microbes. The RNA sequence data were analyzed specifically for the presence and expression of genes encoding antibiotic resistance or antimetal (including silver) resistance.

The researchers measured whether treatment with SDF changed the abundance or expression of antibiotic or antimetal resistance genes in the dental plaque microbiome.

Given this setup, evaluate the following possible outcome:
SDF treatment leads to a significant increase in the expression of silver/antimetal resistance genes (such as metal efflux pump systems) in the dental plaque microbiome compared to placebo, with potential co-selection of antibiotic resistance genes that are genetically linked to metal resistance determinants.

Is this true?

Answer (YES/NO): NO